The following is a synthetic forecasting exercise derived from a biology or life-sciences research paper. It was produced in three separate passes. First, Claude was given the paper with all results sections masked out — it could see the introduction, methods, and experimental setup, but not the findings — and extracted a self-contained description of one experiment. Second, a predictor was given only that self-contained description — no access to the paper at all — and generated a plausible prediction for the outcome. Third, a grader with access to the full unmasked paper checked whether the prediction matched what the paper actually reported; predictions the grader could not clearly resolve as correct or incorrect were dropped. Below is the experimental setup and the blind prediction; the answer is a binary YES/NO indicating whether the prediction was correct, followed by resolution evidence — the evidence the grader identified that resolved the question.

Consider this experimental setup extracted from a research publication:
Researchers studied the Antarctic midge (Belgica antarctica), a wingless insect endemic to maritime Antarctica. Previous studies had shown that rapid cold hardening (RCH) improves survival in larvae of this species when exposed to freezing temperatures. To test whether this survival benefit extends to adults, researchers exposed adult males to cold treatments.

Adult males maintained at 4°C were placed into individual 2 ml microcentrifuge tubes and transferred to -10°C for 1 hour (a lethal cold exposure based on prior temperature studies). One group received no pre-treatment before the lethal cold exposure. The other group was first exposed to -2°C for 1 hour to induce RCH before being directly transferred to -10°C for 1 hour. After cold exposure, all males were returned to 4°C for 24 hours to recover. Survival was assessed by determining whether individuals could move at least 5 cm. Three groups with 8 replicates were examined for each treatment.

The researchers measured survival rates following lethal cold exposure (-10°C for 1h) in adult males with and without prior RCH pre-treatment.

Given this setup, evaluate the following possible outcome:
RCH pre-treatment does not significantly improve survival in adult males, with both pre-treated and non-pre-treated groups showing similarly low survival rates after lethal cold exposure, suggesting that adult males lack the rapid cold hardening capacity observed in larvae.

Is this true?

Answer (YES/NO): YES